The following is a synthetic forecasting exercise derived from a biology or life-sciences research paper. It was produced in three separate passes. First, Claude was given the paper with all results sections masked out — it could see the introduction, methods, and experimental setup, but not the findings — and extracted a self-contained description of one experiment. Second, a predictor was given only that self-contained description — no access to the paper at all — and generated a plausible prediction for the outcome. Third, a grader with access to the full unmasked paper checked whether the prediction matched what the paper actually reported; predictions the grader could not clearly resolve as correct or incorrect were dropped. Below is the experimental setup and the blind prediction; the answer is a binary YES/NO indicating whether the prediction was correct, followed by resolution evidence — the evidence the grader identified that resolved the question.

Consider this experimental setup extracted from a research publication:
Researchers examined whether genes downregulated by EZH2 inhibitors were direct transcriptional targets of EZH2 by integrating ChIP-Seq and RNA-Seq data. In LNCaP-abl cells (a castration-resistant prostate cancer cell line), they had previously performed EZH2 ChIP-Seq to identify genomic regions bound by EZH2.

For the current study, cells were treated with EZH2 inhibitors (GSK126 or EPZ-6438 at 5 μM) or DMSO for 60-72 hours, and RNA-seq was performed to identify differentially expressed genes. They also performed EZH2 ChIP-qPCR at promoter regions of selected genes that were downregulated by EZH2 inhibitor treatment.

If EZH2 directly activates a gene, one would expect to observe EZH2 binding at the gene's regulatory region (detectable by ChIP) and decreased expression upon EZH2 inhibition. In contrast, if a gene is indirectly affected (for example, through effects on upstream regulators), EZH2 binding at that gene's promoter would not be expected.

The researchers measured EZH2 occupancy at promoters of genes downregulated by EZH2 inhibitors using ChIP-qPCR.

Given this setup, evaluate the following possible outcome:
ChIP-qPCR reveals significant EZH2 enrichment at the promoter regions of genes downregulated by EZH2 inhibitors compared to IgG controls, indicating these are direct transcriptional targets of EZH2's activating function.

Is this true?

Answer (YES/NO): YES